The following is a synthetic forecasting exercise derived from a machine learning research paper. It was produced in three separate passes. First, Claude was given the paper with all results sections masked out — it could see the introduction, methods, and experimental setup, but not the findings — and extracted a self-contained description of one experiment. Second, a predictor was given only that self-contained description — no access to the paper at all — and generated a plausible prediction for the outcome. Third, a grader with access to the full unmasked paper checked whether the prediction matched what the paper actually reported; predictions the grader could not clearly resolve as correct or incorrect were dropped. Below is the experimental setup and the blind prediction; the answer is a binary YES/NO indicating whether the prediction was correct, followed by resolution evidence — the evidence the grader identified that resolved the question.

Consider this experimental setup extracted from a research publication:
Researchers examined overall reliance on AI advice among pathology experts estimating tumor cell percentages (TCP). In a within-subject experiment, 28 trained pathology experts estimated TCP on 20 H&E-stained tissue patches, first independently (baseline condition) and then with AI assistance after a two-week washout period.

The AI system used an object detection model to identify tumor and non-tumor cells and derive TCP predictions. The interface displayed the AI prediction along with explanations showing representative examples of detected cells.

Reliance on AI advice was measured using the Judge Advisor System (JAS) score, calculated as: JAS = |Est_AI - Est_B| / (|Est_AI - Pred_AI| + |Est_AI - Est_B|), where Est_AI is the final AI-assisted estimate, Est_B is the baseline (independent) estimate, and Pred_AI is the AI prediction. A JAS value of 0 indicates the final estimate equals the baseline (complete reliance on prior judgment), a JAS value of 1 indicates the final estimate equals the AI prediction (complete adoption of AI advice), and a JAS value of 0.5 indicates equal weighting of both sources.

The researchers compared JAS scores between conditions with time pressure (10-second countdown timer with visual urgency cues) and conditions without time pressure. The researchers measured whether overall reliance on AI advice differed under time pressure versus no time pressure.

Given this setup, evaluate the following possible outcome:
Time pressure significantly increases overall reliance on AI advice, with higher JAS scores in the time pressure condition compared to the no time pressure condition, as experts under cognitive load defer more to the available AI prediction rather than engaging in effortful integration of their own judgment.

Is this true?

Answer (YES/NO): YES